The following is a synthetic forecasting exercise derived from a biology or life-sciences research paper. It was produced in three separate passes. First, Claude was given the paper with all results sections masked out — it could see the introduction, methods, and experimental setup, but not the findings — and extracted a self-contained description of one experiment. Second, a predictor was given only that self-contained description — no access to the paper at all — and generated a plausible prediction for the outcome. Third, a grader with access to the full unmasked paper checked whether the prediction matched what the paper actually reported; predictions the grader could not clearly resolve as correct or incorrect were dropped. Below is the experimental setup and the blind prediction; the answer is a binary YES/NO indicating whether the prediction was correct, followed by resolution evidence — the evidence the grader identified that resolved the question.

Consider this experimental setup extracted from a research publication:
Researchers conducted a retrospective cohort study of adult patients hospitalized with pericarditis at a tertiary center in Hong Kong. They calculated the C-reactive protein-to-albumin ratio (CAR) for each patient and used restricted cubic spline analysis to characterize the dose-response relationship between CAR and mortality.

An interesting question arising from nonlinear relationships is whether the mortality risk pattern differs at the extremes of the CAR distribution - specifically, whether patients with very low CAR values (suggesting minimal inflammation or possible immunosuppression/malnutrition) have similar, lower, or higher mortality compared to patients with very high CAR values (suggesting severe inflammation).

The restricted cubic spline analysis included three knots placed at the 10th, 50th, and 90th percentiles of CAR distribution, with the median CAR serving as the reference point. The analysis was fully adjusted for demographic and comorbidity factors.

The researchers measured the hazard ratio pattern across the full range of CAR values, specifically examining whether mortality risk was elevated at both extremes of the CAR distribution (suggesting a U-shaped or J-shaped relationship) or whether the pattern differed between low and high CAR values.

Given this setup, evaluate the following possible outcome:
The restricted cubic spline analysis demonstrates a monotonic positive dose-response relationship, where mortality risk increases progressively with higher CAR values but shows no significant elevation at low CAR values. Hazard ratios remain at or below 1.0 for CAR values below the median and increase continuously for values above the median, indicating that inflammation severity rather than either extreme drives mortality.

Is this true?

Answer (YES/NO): NO